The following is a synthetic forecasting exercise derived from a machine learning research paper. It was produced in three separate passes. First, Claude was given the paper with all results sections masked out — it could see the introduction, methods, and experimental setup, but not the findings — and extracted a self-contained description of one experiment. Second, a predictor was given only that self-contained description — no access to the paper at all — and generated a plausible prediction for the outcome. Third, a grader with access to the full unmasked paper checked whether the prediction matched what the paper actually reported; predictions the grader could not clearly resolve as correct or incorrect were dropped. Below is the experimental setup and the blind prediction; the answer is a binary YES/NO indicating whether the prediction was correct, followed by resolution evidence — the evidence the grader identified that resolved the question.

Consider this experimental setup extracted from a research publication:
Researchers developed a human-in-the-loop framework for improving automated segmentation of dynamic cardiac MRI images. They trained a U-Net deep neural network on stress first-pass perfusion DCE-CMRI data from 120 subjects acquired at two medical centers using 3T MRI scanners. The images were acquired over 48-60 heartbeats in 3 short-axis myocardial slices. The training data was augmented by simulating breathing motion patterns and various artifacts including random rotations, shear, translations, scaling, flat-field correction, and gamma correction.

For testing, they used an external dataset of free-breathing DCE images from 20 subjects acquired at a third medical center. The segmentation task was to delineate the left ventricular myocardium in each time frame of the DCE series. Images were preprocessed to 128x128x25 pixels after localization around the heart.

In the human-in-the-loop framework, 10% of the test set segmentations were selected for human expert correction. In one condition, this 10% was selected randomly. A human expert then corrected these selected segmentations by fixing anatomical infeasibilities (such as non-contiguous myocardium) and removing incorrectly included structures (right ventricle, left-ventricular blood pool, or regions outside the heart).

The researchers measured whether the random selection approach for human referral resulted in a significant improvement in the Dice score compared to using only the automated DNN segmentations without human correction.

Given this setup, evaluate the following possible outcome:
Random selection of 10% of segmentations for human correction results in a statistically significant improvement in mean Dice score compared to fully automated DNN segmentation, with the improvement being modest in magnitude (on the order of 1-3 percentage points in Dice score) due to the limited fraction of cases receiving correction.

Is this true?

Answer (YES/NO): NO